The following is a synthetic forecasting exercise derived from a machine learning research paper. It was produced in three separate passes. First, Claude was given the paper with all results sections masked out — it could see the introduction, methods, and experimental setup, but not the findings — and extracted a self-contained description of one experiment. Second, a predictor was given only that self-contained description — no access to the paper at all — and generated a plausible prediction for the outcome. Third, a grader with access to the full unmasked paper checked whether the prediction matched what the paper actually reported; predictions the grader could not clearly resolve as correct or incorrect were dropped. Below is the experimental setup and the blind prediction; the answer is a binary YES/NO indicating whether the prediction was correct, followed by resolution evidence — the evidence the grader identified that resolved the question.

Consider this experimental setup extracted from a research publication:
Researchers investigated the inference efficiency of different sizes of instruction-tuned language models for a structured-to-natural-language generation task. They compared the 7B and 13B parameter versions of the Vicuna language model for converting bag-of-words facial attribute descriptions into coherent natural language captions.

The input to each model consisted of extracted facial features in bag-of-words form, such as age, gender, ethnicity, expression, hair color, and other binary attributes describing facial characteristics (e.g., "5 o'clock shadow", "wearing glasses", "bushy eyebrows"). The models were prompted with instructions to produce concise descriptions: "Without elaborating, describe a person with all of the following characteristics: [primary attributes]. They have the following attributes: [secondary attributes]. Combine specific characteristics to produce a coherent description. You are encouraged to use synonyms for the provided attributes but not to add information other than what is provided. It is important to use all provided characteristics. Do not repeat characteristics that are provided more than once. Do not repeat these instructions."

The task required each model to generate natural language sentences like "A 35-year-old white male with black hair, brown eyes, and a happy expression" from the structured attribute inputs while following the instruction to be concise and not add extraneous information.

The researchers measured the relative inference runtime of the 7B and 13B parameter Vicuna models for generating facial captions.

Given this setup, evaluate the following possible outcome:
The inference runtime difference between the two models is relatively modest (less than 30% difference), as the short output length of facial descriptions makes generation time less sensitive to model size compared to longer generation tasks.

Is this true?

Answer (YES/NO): NO